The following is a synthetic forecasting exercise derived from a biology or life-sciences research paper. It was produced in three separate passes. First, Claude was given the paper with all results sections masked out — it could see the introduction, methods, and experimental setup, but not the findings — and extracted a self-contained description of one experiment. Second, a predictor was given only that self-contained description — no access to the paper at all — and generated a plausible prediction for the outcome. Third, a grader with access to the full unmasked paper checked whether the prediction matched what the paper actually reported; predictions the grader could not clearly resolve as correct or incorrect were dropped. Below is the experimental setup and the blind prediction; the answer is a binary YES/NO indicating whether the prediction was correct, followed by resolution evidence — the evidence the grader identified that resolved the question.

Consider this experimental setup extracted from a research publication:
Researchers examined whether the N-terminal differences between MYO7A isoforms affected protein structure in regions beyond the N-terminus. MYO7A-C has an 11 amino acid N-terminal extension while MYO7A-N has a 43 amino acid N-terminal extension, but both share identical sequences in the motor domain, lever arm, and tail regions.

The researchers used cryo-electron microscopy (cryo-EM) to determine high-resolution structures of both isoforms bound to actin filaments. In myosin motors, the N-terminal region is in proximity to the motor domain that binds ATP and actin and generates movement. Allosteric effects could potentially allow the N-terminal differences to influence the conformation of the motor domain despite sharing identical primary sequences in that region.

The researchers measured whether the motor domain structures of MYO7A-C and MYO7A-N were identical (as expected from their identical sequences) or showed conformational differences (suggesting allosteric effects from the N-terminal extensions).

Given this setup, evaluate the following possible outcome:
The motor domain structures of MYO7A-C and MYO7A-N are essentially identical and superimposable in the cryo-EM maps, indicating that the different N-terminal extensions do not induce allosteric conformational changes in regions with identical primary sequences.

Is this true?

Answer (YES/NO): NO